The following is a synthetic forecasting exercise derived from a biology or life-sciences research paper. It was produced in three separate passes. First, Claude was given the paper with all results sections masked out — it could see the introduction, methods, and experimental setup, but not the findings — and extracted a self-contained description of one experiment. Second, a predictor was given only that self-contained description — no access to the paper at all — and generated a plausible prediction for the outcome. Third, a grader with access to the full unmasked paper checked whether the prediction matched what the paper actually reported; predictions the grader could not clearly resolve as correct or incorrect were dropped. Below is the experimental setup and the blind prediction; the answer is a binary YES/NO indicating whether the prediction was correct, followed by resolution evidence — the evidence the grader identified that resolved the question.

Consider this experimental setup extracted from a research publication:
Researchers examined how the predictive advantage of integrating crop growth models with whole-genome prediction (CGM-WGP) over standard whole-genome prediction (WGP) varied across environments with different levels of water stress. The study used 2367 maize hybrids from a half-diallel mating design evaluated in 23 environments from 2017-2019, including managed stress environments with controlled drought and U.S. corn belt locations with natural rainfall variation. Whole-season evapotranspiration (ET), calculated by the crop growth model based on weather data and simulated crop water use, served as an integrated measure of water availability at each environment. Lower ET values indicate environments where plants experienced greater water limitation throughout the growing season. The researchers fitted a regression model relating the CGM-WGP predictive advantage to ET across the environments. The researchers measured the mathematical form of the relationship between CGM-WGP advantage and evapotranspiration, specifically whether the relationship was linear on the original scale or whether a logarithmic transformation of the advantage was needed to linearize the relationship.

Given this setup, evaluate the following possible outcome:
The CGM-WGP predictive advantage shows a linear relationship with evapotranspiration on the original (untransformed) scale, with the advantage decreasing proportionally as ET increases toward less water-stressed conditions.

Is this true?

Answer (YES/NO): NO